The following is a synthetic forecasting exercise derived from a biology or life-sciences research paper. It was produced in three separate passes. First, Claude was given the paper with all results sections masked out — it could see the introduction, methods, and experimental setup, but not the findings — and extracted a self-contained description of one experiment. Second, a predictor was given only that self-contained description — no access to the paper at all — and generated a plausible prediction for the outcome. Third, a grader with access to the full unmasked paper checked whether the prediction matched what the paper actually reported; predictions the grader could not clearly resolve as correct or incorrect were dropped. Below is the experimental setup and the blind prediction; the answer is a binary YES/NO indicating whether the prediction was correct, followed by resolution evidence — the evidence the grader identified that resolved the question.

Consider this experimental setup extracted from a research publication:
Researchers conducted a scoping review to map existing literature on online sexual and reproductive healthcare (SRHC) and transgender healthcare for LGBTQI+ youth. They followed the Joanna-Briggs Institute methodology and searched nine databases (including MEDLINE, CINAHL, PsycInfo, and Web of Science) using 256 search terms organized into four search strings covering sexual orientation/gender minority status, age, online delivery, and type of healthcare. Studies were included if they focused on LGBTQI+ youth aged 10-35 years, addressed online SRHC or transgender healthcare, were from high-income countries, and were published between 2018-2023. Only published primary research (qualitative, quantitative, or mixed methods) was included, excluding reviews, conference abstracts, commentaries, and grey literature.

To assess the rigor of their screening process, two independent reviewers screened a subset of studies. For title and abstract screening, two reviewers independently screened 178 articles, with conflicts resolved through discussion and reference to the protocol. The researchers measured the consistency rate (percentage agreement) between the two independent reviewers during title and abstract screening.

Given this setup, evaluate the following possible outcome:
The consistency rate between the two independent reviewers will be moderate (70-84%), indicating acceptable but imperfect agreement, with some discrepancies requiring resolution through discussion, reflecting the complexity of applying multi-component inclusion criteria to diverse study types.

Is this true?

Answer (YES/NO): NO